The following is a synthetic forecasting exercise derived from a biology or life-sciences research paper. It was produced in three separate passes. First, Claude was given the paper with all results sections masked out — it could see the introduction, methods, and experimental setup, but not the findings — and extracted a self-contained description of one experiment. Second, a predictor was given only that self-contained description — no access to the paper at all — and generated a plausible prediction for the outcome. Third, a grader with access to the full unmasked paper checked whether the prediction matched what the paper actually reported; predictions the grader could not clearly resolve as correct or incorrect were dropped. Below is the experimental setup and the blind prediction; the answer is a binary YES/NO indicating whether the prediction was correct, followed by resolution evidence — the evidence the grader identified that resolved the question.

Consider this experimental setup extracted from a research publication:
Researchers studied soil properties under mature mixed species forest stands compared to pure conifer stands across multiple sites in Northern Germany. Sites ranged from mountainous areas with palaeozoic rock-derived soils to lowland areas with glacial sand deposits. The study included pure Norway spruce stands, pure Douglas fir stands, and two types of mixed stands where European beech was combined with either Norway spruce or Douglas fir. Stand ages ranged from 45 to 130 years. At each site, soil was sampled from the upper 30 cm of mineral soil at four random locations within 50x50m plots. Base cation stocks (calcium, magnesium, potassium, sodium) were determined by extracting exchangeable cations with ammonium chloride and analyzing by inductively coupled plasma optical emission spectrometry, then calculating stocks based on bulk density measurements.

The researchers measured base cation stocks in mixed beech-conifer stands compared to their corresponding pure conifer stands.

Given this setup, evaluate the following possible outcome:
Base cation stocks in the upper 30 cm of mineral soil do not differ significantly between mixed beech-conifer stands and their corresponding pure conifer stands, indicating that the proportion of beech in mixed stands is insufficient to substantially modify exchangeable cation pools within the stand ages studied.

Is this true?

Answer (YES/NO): YES